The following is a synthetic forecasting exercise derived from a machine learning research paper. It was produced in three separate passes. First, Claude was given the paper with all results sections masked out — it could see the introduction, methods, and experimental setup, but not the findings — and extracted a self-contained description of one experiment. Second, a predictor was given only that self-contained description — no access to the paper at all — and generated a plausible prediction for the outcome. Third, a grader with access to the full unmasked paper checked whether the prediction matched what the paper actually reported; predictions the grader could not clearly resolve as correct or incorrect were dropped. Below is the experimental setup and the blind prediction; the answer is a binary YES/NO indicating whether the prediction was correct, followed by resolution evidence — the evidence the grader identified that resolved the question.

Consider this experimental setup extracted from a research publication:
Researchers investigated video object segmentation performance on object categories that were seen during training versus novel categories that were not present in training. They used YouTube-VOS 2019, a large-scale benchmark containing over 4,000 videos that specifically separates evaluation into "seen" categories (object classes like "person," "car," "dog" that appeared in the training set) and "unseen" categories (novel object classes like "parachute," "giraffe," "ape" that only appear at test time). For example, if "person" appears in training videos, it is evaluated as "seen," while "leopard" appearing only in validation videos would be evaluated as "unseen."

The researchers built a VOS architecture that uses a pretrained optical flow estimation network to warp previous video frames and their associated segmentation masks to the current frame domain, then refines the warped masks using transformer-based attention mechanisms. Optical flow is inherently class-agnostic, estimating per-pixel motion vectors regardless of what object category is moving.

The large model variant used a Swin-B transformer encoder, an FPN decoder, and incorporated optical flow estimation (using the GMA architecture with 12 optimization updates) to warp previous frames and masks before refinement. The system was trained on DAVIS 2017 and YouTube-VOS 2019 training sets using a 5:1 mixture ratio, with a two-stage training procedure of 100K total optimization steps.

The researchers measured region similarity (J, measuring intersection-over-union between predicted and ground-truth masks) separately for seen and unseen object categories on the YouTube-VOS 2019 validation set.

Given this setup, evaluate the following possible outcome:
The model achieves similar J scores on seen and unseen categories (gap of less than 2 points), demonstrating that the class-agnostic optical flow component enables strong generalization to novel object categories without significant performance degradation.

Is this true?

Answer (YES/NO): NO